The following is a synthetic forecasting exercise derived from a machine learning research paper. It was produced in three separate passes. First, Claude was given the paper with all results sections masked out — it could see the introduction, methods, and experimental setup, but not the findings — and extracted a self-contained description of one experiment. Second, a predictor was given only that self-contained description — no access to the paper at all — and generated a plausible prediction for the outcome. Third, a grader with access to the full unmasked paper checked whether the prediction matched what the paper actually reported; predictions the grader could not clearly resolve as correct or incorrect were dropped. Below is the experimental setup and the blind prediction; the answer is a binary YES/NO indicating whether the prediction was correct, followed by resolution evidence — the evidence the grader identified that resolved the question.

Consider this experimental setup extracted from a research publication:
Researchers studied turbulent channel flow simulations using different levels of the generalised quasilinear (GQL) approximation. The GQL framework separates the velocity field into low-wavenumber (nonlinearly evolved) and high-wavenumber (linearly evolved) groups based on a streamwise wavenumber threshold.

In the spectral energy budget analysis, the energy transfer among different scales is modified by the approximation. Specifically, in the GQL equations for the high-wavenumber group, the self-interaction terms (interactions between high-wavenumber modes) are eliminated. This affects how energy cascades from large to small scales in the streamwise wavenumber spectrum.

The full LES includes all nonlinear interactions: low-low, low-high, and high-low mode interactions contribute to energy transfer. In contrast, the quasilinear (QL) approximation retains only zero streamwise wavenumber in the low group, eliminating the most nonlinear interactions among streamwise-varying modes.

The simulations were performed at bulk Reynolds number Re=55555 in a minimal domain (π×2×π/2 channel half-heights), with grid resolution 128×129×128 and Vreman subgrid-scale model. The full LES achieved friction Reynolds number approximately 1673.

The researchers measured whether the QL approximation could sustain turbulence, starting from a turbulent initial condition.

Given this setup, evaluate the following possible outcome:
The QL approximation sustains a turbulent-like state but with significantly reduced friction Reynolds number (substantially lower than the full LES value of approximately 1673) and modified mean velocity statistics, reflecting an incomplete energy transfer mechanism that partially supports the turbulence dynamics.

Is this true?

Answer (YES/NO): YES